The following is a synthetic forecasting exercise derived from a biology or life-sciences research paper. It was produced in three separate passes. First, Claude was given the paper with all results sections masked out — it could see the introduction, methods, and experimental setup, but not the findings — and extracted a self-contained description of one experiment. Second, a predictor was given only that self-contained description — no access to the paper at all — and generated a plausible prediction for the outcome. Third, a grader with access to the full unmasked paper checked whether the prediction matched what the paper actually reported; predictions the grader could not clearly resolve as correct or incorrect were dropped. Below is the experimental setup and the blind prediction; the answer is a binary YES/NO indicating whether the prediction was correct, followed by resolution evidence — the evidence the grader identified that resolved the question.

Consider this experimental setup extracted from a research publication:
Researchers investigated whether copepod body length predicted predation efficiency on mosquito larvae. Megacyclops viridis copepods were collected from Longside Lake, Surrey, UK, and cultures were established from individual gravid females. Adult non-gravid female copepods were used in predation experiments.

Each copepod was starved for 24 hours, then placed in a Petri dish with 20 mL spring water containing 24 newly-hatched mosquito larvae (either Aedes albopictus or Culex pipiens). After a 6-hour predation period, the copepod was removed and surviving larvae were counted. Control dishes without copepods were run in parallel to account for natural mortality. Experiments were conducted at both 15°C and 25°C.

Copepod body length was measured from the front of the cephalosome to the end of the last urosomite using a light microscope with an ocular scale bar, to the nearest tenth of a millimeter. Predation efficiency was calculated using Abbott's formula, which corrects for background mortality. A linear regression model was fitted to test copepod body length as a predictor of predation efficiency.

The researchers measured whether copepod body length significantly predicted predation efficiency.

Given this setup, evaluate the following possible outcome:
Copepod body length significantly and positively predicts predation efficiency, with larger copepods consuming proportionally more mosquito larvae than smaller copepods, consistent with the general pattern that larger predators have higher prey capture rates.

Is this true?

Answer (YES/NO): NO